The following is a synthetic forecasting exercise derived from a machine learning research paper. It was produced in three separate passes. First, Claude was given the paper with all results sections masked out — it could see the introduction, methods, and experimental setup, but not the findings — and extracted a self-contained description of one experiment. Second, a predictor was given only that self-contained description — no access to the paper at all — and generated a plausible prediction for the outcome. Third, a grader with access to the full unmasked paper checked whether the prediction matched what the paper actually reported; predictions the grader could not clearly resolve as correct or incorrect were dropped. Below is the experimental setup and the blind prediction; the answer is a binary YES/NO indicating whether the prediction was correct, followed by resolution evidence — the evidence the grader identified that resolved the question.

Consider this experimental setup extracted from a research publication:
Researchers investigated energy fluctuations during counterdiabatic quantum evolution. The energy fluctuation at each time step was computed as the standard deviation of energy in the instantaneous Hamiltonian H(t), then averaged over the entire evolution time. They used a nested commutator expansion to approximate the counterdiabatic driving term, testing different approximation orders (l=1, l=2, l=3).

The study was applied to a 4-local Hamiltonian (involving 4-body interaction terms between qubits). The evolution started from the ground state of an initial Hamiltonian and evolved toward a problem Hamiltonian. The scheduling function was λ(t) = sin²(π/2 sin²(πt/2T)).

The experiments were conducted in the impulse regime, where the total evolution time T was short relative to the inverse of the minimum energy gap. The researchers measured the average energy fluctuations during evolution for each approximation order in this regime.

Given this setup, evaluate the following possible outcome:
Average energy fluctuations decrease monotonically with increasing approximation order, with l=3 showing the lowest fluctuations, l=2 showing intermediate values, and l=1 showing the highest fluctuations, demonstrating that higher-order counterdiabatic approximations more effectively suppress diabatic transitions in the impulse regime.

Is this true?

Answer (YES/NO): NO